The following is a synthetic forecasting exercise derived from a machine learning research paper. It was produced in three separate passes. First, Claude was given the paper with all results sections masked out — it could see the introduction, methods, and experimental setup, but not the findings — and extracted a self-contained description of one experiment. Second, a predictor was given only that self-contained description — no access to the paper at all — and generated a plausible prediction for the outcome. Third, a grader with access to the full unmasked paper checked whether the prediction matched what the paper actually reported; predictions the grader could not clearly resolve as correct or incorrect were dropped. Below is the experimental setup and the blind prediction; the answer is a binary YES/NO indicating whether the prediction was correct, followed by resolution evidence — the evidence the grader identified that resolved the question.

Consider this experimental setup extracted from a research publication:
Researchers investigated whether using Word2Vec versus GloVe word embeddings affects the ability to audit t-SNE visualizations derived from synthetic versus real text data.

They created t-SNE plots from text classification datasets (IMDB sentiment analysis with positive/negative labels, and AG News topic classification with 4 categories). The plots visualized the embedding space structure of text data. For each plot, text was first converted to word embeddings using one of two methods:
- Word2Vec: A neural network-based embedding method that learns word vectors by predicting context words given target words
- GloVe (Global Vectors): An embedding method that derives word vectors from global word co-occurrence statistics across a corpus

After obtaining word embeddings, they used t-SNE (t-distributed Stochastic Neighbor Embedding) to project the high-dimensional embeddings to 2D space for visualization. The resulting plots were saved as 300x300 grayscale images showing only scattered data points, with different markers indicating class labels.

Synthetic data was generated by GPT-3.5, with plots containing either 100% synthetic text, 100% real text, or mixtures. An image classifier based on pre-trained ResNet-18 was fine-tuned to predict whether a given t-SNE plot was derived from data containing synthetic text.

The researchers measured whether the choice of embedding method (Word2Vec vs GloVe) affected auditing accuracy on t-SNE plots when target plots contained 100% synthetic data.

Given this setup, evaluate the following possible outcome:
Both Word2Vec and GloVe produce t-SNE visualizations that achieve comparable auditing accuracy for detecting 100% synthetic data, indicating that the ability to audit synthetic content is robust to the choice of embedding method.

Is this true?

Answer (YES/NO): YES